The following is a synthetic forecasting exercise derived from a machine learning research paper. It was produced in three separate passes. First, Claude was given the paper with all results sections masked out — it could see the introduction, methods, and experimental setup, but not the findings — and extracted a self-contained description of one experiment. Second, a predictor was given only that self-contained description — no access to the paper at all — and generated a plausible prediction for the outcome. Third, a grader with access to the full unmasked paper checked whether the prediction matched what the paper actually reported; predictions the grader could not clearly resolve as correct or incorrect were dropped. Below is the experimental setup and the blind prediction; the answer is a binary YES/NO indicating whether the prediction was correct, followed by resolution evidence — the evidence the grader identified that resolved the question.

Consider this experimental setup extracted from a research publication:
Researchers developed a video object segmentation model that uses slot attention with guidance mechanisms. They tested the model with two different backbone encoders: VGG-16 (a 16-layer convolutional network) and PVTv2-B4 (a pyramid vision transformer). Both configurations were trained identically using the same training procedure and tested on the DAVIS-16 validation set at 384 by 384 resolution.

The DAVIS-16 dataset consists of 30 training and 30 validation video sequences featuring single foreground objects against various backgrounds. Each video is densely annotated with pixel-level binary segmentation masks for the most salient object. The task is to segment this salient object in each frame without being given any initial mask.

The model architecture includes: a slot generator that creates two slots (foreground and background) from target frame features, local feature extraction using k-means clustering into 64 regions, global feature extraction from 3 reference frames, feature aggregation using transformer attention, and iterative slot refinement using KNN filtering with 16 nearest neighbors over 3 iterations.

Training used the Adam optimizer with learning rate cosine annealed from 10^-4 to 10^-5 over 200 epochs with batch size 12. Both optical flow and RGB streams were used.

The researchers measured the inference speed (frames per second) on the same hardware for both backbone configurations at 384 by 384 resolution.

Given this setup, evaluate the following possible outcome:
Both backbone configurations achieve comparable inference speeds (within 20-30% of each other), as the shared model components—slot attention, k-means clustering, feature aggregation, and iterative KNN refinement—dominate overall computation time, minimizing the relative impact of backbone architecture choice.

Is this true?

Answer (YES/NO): NO